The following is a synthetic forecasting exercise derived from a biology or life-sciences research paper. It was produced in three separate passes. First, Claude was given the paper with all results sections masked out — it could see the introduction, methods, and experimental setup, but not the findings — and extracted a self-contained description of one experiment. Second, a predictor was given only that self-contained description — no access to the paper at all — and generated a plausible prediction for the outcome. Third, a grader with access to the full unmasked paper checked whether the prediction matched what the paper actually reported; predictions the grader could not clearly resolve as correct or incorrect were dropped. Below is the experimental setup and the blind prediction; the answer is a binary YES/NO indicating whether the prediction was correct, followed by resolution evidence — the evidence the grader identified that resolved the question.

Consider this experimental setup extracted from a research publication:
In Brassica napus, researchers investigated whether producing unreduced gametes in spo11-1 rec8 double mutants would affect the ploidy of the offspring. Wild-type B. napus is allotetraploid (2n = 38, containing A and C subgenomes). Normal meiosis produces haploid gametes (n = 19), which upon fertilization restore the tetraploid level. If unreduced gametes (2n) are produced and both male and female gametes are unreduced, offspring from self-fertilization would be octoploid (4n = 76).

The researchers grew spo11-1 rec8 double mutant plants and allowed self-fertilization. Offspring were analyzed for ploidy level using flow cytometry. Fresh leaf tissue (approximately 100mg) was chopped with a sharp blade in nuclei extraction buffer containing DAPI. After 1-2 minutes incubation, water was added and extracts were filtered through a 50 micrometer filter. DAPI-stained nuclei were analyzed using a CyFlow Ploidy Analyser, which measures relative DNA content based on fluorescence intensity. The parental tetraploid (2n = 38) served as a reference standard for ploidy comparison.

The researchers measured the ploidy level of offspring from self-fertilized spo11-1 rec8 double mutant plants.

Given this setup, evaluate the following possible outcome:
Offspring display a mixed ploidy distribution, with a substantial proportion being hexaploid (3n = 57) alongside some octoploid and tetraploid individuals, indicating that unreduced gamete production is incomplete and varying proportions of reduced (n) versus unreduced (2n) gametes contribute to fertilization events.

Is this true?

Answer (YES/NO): NO